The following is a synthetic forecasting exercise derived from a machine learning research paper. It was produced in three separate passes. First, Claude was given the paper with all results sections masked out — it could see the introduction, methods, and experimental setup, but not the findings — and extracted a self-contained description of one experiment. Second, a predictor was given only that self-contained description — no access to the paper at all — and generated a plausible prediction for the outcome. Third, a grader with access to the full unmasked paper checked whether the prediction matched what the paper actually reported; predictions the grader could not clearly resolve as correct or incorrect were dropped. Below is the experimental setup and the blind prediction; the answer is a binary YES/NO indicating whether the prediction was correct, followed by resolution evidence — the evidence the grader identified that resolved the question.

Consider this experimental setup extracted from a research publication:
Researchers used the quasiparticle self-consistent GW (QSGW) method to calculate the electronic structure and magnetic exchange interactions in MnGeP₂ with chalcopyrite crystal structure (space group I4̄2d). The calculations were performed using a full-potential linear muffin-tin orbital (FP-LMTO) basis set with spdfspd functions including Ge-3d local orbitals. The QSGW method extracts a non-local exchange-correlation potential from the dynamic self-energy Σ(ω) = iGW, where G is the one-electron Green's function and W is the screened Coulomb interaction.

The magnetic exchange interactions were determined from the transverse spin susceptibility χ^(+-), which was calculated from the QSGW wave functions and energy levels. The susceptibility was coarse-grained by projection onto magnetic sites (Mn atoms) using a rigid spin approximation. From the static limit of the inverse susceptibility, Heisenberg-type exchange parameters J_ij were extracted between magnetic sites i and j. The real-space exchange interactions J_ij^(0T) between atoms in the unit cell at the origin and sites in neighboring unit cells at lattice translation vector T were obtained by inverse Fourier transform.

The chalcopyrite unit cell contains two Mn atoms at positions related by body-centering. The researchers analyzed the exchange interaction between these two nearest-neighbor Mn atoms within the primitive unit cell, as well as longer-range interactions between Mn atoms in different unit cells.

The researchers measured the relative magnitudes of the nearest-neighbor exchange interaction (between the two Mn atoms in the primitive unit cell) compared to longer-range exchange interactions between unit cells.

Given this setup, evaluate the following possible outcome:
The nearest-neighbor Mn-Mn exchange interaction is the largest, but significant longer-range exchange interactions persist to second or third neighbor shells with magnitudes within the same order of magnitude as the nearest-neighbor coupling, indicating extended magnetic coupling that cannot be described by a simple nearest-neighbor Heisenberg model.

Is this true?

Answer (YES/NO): NO